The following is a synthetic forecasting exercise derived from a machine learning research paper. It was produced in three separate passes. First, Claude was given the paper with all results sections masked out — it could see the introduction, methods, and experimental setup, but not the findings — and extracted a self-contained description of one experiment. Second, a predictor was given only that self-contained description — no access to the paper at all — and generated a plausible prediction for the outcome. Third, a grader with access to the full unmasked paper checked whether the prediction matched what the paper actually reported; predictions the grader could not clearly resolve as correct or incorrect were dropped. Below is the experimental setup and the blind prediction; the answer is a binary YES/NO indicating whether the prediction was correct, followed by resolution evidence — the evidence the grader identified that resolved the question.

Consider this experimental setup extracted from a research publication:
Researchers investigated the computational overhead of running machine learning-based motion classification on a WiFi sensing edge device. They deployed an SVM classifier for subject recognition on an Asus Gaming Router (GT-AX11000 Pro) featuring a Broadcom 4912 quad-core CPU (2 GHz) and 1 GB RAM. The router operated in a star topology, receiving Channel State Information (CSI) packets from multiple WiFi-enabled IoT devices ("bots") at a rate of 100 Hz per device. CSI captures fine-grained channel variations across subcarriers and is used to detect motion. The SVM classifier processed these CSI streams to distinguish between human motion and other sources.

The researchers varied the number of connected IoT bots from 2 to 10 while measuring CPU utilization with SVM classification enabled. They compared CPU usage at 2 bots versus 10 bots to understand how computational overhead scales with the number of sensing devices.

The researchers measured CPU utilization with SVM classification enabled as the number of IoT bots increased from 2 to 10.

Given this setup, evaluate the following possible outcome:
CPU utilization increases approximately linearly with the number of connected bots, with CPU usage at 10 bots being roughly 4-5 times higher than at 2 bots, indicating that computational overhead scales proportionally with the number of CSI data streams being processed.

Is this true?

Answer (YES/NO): NO